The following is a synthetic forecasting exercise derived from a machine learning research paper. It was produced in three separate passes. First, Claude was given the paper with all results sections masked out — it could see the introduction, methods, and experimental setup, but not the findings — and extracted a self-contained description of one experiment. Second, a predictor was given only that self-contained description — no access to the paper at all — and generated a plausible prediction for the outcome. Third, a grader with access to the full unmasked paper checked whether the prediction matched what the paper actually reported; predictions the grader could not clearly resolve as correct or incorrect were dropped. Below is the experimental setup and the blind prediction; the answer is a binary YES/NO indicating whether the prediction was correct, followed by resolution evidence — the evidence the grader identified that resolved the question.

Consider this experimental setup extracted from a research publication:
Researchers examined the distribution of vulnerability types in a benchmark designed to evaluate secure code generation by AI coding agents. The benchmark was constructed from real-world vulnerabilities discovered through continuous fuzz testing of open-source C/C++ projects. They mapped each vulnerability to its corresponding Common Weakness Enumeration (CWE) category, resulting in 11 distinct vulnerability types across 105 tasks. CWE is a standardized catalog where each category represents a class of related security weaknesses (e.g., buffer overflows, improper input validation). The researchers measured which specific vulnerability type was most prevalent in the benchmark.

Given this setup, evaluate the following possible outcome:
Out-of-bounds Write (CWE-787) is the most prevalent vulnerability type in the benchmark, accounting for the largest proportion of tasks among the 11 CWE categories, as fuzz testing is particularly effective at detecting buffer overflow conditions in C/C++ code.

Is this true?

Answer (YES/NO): NO